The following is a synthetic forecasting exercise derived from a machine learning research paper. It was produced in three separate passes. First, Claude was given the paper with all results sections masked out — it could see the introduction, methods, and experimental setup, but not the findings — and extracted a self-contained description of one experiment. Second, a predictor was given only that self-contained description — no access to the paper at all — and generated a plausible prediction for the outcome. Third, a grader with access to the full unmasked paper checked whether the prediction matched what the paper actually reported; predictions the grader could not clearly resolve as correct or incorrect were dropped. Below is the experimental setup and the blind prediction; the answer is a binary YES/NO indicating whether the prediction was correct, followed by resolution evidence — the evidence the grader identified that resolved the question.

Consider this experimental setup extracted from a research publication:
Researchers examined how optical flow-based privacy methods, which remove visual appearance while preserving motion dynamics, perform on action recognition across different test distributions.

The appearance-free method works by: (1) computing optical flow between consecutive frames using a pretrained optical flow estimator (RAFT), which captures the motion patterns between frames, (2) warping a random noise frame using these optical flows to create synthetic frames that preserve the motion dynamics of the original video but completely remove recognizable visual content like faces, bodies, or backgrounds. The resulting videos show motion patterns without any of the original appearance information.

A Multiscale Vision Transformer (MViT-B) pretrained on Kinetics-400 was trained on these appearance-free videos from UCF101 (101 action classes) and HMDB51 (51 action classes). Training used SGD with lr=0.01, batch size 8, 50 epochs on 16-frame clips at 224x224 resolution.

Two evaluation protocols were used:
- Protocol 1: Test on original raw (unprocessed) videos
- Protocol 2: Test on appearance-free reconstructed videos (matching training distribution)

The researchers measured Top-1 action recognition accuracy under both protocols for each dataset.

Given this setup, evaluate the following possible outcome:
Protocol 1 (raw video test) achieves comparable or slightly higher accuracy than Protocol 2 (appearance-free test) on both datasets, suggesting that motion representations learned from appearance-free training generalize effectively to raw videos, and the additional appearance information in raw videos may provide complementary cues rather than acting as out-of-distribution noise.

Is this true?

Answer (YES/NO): NO